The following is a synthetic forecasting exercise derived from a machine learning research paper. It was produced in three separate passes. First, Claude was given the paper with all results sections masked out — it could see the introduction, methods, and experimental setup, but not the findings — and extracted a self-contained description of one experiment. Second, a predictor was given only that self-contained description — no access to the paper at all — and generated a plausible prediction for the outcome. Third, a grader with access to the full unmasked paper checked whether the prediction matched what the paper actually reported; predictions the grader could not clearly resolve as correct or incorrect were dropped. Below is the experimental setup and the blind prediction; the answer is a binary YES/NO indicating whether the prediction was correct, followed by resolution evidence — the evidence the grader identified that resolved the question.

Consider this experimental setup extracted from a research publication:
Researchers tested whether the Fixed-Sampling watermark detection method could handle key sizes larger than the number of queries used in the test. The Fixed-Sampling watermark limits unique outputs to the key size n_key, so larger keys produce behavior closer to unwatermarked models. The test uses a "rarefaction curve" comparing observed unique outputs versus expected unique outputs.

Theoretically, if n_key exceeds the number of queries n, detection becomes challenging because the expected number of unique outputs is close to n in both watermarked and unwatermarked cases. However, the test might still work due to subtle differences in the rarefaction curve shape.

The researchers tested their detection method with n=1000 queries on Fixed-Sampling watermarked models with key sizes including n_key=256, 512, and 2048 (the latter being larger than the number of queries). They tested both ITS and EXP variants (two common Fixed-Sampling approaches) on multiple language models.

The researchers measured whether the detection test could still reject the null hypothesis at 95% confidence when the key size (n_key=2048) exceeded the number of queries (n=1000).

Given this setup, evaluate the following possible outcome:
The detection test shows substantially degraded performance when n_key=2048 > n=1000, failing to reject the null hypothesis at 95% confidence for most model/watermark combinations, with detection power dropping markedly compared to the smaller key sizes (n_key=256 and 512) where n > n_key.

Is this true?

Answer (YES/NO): NO